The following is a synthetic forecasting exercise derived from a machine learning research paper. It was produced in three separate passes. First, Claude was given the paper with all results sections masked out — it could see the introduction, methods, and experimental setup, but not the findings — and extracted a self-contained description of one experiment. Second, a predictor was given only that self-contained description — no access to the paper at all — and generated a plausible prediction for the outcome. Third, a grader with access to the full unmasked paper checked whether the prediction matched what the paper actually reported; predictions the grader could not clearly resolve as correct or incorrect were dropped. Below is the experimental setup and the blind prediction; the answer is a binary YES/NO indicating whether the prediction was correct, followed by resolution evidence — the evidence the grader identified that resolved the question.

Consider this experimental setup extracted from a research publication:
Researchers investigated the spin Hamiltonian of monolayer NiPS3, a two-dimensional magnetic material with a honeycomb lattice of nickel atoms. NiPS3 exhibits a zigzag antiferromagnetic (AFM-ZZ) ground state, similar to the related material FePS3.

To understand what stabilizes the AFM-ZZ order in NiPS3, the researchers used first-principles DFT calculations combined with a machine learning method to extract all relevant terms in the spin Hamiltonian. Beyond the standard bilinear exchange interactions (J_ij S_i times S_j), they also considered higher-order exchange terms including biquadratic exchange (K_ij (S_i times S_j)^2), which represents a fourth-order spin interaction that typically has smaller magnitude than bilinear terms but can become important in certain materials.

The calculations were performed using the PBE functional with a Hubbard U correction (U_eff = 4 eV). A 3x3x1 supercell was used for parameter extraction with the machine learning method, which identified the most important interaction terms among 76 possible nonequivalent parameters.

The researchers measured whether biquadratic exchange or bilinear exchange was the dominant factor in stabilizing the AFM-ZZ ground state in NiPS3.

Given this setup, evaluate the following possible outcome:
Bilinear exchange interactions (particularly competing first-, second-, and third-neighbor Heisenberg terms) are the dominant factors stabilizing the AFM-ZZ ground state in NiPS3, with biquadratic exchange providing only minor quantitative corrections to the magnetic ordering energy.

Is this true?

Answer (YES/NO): NO